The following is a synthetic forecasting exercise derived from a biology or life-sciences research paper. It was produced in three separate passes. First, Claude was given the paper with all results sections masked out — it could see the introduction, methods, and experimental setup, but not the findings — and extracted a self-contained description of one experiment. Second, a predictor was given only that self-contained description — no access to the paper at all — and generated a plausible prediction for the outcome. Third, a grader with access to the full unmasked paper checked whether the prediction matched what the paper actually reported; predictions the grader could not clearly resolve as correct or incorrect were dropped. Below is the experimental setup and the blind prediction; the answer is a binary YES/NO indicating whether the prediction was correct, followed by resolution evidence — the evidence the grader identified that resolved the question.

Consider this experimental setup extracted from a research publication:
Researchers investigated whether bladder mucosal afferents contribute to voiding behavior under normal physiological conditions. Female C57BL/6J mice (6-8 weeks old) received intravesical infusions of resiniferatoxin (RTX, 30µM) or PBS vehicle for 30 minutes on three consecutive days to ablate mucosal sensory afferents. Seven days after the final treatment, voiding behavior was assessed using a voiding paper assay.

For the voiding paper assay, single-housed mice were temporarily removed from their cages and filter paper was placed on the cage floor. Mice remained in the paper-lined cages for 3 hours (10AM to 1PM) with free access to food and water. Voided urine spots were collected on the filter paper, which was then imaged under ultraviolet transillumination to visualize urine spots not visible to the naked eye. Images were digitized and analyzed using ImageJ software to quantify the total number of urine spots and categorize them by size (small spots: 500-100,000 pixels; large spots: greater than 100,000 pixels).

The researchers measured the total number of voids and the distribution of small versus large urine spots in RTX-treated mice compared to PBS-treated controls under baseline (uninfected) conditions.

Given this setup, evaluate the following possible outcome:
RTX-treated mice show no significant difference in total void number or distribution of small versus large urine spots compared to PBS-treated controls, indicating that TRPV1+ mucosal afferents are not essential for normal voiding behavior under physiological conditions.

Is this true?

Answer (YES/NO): YES